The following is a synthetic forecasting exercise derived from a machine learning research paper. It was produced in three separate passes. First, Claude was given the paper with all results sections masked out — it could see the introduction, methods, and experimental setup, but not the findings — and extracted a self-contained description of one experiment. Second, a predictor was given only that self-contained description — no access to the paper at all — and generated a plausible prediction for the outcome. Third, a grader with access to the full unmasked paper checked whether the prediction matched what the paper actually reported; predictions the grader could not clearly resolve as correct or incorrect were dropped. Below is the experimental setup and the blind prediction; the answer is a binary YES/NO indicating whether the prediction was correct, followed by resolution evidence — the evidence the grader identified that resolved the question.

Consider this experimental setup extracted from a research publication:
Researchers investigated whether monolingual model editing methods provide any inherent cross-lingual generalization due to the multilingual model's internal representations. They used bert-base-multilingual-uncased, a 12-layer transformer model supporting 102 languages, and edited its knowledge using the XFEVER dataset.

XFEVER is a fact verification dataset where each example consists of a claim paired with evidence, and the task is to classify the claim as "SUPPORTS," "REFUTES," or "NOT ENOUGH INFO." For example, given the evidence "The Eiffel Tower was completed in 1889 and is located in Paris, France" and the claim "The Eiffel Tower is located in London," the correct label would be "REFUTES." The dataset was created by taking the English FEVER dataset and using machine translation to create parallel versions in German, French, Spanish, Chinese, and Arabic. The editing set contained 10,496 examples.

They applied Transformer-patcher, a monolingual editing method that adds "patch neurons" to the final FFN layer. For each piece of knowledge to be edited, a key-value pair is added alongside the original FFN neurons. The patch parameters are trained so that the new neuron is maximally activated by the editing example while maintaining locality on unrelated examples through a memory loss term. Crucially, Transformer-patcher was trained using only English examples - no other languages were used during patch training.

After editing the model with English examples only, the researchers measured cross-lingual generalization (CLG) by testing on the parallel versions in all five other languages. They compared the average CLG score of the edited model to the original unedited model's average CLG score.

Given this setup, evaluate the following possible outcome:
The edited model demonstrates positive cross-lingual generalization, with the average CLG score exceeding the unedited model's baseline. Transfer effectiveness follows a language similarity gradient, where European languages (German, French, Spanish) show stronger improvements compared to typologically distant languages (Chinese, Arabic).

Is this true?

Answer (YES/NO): YES